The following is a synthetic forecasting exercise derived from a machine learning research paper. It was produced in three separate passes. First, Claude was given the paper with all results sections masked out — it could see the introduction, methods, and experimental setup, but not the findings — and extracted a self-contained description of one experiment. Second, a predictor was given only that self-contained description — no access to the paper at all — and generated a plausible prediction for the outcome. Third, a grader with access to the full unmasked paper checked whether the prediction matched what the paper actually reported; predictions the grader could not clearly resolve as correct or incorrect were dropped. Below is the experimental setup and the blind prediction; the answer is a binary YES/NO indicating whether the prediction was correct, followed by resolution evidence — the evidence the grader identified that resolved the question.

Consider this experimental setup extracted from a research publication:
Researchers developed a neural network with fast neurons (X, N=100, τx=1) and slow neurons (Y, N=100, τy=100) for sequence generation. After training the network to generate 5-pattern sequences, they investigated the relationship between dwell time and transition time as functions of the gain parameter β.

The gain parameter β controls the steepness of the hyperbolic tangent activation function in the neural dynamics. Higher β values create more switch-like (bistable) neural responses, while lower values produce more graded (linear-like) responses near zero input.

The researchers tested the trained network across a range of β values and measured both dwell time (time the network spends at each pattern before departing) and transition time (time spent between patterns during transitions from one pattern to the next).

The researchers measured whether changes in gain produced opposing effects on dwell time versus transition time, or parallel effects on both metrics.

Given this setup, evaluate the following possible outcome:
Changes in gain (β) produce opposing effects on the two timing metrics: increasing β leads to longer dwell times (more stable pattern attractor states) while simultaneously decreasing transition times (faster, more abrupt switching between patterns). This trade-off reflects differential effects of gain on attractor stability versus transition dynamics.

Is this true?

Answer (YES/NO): YES